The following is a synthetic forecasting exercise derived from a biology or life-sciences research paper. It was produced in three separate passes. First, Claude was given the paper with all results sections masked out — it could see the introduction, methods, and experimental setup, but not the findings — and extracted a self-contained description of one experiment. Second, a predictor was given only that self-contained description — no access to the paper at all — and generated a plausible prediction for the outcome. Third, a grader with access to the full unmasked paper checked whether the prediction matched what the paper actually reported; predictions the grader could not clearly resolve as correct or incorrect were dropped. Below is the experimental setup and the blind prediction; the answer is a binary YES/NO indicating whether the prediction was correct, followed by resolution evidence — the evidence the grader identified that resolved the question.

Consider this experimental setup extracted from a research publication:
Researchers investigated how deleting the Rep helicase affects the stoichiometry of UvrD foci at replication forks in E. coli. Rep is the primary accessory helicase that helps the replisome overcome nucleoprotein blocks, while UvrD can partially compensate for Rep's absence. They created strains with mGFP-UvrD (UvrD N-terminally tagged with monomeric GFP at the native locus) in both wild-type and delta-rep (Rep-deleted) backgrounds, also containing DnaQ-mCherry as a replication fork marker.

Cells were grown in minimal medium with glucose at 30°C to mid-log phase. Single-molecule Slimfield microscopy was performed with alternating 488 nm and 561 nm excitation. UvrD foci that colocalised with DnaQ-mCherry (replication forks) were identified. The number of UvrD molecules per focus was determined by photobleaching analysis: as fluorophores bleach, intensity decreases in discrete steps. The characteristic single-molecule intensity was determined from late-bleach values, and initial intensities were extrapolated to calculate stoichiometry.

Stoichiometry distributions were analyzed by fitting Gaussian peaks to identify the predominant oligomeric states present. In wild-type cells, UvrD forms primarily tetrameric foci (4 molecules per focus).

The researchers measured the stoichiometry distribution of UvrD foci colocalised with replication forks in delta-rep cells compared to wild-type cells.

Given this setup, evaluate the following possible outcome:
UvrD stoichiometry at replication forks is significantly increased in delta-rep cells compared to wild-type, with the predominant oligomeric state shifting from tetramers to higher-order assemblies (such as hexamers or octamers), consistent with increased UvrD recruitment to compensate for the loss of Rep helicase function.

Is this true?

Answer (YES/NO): NO